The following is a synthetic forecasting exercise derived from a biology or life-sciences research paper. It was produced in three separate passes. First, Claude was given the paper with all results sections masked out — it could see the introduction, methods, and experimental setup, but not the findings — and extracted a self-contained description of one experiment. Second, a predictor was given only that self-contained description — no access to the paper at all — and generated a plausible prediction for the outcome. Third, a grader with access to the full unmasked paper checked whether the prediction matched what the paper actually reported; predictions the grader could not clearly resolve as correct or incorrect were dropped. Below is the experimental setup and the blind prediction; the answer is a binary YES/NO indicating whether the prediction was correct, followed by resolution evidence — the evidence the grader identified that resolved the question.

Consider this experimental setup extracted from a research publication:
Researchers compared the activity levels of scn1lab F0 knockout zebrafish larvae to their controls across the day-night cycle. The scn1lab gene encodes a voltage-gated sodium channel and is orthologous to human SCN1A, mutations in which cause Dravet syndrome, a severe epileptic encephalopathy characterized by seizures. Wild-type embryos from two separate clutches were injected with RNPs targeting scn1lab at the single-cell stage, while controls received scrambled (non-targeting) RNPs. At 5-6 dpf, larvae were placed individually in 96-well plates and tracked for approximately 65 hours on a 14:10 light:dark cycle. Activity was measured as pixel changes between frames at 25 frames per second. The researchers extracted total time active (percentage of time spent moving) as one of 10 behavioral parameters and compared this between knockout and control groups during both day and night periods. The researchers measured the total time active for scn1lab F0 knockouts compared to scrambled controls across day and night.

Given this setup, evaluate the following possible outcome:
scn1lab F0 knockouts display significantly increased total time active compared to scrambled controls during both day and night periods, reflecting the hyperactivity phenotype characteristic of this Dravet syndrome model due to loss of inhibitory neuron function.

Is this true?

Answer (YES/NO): NO